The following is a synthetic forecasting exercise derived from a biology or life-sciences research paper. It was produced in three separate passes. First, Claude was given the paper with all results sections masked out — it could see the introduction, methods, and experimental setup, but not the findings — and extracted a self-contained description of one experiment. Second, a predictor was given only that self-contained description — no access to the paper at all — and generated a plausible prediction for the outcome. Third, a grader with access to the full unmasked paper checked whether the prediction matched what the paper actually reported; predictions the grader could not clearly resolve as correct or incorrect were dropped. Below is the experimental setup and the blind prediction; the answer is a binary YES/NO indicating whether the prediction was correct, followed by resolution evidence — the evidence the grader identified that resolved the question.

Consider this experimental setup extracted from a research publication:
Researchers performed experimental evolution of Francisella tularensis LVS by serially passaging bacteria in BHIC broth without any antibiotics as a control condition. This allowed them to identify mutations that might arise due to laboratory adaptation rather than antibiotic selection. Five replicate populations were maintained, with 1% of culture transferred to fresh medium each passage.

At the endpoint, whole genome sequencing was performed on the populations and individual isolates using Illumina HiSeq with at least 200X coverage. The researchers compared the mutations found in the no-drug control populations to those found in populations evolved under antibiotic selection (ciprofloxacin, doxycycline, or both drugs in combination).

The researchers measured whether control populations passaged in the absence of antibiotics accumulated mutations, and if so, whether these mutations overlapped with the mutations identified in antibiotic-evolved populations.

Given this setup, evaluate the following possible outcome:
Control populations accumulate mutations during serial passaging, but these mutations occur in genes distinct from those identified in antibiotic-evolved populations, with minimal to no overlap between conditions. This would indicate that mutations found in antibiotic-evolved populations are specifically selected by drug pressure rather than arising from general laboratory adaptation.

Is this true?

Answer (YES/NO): NO